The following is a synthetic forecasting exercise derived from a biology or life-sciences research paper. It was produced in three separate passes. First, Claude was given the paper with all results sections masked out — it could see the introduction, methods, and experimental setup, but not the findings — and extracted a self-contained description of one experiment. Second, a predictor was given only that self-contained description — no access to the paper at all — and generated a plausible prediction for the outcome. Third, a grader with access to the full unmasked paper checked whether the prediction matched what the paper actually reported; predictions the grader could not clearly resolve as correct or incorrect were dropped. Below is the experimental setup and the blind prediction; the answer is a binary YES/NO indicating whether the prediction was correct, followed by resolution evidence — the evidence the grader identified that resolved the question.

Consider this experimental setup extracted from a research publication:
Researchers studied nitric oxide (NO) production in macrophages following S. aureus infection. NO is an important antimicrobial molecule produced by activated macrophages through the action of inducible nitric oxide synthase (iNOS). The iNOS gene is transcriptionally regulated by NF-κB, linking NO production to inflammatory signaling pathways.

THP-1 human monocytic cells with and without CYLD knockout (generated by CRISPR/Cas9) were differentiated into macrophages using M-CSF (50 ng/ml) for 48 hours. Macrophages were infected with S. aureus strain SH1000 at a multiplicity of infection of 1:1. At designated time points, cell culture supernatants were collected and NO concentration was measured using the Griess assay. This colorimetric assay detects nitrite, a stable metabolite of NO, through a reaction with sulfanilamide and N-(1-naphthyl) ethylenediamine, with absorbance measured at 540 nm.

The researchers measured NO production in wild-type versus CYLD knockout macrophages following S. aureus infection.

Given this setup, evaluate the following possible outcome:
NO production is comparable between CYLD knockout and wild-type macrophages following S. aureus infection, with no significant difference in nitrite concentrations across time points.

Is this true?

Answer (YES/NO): YES